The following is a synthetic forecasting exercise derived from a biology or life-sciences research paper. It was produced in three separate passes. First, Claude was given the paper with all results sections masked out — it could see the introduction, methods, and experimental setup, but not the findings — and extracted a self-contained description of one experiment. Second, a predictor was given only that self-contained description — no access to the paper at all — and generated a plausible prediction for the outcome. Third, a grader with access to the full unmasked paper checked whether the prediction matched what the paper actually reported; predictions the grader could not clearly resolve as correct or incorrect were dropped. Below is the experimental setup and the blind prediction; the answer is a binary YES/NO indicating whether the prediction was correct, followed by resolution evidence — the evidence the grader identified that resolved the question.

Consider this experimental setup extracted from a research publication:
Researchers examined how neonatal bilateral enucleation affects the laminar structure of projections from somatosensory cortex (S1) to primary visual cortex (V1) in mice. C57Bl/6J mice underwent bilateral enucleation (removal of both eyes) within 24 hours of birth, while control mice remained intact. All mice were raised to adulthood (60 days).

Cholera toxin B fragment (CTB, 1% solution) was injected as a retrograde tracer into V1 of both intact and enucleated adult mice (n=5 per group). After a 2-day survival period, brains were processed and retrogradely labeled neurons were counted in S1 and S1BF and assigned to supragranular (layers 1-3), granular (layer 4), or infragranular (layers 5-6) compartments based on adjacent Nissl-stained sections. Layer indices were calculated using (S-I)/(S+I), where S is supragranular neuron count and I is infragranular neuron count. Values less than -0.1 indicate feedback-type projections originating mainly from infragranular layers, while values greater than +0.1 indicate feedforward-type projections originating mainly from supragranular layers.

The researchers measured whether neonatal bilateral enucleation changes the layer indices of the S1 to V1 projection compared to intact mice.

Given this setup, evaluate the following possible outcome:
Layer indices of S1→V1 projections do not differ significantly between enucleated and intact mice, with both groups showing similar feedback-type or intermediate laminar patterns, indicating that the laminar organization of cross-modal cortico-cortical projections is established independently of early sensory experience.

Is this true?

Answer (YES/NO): NO